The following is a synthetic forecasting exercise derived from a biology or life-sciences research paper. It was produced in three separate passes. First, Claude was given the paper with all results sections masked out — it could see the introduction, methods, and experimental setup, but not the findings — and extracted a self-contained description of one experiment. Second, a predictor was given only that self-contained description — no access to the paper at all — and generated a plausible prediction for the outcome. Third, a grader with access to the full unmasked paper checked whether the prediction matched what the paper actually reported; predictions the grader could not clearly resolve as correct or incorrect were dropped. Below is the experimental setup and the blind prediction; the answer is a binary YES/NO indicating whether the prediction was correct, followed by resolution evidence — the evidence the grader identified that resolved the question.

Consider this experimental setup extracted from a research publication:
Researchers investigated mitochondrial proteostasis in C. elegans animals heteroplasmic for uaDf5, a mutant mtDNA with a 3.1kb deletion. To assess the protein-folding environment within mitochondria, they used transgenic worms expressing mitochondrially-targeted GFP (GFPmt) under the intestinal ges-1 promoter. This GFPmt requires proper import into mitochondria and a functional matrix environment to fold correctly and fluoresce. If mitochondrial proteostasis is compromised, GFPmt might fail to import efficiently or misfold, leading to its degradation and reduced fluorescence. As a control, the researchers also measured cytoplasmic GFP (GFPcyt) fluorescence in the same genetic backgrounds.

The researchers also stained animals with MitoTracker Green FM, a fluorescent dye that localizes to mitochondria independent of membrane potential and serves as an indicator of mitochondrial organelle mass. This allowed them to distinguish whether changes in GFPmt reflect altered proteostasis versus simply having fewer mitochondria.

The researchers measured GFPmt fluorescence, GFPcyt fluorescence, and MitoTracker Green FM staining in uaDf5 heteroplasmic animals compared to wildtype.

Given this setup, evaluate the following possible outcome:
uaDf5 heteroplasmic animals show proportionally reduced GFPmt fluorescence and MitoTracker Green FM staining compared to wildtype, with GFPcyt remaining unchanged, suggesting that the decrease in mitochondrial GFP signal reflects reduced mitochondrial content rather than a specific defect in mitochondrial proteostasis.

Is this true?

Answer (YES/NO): NO